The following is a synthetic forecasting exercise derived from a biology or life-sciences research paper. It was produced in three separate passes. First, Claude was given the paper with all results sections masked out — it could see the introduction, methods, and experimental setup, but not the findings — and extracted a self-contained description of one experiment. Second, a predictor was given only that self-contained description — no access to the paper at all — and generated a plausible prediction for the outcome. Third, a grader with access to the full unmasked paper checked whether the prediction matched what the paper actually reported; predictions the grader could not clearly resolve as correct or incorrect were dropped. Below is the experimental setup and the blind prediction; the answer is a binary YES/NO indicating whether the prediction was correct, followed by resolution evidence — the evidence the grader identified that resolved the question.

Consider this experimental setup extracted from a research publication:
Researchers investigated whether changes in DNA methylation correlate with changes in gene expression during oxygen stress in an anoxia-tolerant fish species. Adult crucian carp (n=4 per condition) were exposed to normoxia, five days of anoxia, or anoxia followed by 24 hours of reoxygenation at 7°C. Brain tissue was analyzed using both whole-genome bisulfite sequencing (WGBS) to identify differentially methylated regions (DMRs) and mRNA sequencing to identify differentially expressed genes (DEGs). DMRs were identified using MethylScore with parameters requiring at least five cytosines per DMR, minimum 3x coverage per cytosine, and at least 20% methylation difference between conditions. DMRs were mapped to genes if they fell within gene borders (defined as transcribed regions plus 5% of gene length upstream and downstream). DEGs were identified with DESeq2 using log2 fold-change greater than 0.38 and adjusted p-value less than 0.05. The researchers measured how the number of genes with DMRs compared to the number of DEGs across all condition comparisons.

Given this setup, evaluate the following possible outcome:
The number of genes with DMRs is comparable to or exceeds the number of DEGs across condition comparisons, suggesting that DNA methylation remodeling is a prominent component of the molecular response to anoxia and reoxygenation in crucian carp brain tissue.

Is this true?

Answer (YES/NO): NO